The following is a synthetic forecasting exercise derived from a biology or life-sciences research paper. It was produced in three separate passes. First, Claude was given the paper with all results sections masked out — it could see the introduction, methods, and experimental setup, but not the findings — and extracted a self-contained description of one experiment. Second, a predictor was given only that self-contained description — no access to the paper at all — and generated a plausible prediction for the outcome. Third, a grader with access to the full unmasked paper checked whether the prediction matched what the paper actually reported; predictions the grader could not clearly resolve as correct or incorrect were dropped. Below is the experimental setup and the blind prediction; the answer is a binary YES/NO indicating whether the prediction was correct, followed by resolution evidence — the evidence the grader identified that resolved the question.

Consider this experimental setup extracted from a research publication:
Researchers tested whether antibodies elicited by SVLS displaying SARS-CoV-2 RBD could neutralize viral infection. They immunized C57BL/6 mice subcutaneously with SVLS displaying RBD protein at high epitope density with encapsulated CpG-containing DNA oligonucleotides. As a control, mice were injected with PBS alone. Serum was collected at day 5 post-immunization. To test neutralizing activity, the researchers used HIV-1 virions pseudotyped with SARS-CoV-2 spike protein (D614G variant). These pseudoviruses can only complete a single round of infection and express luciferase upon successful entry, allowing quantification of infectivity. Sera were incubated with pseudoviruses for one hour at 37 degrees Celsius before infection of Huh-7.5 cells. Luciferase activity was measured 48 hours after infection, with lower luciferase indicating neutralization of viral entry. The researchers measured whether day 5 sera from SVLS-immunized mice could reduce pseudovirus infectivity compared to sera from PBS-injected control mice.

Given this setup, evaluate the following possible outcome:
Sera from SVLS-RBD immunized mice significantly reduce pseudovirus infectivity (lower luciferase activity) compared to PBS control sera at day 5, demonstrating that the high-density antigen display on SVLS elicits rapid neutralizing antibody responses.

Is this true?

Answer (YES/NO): YES